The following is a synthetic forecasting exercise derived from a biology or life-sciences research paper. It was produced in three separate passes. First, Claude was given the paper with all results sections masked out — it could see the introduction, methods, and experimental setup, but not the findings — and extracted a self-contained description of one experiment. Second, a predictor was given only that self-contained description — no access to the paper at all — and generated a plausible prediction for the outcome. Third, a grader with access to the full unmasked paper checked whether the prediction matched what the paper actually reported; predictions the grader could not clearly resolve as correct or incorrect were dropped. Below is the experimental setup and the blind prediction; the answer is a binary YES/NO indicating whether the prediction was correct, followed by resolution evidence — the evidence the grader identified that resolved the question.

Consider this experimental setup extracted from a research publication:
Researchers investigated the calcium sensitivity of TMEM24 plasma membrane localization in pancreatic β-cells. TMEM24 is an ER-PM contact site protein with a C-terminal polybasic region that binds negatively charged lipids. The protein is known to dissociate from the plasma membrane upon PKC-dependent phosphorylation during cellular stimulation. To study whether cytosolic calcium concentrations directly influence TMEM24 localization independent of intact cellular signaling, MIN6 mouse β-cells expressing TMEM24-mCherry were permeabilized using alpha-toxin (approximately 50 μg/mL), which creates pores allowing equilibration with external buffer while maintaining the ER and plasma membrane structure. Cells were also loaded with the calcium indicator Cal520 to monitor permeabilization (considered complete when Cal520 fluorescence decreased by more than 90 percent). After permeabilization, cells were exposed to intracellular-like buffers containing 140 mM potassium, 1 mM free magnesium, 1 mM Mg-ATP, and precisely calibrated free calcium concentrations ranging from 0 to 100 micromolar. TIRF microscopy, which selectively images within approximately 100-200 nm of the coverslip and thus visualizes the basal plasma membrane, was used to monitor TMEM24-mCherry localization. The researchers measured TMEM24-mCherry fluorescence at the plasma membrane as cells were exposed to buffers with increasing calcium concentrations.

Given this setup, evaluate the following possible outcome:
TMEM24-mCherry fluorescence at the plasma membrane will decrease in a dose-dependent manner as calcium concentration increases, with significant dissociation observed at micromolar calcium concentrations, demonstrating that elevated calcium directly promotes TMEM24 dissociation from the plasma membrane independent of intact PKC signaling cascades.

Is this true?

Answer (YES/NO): NO